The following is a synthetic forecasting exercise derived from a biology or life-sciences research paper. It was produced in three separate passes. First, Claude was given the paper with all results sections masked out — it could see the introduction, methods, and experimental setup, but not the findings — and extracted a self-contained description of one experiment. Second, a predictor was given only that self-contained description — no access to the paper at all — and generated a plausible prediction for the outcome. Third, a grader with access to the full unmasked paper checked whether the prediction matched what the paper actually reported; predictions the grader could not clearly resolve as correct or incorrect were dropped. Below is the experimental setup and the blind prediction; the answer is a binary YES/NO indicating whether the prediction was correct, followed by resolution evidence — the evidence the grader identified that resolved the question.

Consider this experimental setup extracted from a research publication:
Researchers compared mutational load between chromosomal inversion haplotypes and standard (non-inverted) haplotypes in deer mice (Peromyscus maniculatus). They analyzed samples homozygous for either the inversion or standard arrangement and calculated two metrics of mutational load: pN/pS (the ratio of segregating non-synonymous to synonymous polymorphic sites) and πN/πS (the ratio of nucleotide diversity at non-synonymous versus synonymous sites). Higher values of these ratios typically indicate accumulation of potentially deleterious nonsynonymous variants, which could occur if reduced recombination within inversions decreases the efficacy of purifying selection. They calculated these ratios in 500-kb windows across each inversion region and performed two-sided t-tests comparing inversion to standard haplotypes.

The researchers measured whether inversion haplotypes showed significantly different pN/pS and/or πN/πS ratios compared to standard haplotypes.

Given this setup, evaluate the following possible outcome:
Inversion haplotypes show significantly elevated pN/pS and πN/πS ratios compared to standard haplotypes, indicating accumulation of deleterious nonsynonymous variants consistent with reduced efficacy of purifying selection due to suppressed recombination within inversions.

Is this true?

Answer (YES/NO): NO